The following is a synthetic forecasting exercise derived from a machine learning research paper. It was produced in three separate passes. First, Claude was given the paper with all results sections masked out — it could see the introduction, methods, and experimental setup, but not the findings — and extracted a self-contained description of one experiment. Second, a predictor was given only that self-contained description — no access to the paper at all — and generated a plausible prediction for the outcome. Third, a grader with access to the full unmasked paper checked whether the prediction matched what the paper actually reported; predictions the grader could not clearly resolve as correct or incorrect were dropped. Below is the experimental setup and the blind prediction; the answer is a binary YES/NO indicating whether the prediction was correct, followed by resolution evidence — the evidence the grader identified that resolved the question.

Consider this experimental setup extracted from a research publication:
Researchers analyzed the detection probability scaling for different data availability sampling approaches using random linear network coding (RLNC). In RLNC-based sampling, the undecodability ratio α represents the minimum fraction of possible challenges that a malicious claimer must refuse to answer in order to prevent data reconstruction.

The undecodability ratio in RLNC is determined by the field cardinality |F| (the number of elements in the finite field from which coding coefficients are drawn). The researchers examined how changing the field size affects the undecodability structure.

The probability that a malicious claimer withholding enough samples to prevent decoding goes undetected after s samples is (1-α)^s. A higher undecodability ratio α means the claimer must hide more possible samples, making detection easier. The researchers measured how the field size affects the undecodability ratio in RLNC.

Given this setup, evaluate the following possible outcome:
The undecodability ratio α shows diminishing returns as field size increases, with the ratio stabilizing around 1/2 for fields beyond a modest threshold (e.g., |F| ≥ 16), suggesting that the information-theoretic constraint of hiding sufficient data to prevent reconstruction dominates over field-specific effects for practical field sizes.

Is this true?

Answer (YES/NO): NO